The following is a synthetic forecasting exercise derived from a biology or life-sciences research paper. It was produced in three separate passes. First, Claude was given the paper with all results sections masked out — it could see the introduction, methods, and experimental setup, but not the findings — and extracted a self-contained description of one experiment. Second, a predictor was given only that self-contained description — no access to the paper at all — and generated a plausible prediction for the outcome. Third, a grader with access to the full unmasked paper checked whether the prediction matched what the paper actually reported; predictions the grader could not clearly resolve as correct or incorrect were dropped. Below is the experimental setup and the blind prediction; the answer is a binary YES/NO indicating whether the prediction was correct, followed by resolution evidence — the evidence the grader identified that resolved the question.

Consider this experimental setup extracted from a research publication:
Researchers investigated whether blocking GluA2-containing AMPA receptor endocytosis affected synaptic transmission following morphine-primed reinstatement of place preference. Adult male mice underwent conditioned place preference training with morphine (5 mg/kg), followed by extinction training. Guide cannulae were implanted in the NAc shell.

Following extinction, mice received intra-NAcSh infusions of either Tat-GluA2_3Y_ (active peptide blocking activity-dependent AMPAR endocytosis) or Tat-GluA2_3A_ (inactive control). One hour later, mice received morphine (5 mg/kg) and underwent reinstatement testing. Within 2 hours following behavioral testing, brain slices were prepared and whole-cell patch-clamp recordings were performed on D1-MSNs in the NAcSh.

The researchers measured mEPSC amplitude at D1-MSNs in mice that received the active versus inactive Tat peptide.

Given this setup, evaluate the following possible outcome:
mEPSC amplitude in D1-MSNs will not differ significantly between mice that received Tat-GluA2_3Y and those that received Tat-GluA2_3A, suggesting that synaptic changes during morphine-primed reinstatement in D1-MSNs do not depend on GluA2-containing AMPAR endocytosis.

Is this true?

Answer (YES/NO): NO